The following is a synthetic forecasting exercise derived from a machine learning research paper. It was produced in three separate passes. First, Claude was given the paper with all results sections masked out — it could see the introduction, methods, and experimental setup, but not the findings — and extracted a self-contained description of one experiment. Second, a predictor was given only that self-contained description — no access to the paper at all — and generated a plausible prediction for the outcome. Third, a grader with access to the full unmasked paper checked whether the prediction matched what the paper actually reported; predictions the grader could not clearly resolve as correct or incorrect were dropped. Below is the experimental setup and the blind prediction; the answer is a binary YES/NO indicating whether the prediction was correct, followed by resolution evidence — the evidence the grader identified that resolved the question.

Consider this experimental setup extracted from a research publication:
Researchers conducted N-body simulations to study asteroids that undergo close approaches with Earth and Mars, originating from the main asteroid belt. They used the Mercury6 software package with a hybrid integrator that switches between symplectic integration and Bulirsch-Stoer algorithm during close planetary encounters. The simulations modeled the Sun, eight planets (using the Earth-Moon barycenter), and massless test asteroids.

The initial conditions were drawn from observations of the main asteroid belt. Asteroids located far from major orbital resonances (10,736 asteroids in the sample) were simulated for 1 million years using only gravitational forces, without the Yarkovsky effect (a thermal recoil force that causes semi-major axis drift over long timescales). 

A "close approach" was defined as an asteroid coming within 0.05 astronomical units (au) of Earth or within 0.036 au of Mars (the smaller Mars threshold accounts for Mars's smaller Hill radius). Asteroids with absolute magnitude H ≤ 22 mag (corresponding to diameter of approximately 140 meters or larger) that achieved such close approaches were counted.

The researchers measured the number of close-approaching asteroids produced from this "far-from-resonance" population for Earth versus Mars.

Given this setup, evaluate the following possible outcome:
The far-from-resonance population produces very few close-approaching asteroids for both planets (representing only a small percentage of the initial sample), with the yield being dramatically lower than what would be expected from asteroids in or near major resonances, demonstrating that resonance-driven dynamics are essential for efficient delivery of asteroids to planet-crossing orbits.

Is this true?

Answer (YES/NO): NO